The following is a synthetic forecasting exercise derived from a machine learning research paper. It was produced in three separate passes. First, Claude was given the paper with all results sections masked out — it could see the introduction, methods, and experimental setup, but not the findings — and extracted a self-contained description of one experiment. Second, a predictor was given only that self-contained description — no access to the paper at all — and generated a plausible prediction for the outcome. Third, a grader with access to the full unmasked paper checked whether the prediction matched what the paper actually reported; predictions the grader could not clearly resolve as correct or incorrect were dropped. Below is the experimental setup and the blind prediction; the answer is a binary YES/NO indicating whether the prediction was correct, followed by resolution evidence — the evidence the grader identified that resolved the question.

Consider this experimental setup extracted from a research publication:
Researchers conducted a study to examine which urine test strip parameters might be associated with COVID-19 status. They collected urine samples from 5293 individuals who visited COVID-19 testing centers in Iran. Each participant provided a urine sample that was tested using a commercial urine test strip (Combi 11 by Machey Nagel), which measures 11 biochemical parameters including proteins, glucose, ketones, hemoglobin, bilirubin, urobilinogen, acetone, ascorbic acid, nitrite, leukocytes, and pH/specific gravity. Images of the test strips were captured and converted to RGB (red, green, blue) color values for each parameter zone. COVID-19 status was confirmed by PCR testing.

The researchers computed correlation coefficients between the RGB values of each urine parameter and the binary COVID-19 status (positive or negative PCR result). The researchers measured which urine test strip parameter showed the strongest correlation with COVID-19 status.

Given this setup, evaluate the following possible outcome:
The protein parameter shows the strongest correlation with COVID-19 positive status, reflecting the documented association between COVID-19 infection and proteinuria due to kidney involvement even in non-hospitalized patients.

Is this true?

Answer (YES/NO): NO